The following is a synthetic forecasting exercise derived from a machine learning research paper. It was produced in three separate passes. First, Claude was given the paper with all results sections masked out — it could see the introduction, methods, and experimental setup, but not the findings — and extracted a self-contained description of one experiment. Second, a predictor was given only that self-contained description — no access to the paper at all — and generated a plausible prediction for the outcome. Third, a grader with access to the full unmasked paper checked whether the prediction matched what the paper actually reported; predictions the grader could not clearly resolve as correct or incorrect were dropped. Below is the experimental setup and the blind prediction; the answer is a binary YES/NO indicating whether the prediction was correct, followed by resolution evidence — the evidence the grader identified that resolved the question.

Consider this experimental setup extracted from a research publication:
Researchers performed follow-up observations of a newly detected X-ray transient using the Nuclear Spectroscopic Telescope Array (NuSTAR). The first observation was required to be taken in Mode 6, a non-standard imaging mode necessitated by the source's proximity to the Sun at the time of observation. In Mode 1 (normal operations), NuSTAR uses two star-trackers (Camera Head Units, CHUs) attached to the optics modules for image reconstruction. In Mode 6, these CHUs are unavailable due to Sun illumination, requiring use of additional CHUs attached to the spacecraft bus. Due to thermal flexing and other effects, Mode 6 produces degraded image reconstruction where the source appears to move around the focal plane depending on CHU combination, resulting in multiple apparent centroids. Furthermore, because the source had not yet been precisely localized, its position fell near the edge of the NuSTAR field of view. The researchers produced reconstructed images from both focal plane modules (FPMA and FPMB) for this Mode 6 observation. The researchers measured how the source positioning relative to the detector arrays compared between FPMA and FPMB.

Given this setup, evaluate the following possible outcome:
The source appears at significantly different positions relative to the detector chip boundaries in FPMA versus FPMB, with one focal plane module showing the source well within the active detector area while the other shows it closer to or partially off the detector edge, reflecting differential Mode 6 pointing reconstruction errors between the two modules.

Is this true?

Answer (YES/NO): NO